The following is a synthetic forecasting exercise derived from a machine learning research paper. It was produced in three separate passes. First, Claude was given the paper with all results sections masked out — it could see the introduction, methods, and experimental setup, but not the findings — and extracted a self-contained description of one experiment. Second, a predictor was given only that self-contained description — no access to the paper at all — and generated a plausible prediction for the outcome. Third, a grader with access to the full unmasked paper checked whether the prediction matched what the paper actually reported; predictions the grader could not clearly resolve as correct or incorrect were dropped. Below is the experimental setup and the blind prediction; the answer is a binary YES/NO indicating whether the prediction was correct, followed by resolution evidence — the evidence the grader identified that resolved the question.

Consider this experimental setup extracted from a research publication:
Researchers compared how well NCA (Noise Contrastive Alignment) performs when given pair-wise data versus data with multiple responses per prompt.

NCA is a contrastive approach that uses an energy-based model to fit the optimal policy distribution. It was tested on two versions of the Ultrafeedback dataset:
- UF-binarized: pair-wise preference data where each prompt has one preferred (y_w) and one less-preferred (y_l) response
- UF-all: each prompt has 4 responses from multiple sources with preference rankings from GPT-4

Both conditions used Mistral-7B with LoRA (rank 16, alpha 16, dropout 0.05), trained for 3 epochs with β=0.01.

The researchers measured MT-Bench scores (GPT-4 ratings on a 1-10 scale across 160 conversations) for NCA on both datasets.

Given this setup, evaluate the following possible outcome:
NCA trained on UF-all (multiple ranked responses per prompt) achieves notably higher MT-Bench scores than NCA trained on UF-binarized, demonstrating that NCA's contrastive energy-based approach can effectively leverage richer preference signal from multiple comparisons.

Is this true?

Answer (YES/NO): NO